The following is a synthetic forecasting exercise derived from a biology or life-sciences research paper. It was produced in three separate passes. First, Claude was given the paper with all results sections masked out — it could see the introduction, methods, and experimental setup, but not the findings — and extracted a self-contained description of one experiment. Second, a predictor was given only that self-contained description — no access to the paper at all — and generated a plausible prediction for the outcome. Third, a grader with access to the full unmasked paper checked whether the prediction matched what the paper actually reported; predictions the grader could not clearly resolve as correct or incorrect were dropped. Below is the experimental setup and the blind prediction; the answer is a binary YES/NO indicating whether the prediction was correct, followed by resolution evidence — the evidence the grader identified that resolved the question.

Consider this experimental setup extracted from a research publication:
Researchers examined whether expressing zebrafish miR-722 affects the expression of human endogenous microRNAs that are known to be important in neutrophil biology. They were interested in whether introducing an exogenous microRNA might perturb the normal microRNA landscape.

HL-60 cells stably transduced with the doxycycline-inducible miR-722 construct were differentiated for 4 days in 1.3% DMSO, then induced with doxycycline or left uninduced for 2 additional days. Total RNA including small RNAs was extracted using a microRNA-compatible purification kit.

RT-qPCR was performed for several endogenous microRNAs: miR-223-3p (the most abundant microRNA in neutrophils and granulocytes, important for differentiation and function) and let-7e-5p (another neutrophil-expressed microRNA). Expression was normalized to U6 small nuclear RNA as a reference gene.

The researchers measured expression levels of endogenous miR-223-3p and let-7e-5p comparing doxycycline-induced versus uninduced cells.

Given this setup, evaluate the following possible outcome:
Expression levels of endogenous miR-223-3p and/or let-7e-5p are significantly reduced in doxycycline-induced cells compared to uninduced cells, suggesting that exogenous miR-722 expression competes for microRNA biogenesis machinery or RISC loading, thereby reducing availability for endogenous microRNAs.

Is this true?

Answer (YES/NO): NO